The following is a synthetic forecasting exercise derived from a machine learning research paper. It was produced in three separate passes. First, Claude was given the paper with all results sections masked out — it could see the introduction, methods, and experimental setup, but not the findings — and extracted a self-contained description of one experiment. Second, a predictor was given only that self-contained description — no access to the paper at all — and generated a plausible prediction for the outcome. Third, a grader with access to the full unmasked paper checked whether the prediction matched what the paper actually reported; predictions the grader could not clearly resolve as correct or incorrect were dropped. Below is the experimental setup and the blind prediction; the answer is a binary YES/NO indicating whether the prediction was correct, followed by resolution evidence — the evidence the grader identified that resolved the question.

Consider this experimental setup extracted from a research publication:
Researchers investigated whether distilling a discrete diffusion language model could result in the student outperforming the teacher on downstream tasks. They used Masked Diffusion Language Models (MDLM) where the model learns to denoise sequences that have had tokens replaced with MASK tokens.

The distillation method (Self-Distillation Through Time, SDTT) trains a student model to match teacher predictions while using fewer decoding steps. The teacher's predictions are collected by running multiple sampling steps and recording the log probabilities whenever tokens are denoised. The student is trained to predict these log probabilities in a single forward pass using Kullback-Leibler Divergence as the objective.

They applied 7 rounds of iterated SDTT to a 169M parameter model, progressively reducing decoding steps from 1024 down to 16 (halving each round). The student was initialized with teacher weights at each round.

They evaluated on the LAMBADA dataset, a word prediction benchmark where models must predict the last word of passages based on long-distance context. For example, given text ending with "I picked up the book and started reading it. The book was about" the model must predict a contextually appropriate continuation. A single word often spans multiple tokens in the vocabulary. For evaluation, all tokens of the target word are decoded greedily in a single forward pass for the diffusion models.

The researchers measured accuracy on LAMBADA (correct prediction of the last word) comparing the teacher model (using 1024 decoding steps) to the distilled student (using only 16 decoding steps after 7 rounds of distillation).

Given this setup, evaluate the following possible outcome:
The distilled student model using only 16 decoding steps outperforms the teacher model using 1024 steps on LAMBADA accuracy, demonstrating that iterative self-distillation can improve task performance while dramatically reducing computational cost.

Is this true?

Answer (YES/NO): YES